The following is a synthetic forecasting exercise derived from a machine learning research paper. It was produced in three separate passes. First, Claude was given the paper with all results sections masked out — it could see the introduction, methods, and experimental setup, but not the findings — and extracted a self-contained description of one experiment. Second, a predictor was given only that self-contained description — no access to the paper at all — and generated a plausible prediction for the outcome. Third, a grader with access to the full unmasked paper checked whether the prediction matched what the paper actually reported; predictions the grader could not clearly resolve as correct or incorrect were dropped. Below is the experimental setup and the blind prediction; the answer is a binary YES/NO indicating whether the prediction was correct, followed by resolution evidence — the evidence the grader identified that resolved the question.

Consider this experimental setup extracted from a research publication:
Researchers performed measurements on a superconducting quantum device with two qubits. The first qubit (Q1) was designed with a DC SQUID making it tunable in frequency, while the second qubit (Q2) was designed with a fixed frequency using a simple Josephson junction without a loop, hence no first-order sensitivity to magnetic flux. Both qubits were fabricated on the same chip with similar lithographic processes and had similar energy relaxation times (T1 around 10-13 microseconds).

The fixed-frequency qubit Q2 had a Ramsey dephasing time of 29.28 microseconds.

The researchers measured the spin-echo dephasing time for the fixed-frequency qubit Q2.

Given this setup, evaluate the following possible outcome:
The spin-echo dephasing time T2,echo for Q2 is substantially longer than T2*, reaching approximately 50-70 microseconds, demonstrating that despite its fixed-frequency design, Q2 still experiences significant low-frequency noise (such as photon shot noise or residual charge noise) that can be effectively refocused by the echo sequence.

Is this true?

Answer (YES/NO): NO